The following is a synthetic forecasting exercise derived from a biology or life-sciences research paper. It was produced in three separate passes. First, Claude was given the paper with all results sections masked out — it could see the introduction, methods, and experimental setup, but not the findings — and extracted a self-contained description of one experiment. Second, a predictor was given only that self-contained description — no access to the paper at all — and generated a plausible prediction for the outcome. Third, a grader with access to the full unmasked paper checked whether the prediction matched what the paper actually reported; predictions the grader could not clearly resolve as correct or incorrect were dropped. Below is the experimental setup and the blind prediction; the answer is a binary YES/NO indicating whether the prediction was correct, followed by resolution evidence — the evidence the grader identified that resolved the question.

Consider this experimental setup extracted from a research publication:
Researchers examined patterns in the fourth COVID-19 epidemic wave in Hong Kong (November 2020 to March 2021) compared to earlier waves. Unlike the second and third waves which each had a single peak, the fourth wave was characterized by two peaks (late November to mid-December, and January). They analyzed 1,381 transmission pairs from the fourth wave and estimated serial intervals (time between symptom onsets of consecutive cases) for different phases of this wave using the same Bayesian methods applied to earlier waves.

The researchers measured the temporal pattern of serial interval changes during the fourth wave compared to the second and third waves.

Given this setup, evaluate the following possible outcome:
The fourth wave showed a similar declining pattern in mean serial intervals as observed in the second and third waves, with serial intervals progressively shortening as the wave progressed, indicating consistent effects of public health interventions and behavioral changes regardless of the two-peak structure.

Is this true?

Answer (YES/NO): NO